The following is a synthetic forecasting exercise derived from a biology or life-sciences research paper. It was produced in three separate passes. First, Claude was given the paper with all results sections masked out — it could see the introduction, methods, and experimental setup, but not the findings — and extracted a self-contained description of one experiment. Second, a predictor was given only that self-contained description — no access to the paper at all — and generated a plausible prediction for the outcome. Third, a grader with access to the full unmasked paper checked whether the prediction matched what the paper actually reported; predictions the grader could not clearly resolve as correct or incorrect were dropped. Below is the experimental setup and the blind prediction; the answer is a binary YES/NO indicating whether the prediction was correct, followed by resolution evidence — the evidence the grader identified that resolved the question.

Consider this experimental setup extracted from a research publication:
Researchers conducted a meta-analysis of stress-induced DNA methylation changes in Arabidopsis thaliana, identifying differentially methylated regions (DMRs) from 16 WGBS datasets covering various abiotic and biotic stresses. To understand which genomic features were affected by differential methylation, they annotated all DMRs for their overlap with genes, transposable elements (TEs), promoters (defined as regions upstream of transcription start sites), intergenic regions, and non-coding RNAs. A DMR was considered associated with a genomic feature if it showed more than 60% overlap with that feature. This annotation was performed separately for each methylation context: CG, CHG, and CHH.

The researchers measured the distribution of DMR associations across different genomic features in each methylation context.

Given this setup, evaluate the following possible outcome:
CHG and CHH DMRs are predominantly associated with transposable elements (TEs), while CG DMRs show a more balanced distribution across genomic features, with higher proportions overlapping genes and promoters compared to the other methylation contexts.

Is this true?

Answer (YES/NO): NO